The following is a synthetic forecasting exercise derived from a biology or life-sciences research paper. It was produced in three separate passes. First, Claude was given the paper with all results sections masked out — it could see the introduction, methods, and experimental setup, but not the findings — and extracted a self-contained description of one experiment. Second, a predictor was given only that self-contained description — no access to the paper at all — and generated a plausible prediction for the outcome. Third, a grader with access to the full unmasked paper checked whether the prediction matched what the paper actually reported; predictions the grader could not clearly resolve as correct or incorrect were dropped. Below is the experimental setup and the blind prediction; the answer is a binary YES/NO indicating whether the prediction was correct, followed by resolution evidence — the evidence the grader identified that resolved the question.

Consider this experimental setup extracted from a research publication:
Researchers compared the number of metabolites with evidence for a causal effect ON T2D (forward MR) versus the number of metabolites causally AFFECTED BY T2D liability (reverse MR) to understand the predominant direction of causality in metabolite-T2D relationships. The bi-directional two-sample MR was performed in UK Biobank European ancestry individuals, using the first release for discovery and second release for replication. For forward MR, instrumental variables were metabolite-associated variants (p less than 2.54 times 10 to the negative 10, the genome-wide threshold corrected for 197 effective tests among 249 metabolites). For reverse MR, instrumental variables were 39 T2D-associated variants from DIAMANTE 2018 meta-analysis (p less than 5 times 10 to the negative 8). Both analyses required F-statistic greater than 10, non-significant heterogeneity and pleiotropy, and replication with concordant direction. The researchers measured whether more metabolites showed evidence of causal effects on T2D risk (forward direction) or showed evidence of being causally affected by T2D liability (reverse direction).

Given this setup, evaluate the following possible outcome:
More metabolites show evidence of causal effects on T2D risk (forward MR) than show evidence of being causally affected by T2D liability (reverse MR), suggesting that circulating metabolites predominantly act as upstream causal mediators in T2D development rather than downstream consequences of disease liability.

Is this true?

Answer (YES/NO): NO